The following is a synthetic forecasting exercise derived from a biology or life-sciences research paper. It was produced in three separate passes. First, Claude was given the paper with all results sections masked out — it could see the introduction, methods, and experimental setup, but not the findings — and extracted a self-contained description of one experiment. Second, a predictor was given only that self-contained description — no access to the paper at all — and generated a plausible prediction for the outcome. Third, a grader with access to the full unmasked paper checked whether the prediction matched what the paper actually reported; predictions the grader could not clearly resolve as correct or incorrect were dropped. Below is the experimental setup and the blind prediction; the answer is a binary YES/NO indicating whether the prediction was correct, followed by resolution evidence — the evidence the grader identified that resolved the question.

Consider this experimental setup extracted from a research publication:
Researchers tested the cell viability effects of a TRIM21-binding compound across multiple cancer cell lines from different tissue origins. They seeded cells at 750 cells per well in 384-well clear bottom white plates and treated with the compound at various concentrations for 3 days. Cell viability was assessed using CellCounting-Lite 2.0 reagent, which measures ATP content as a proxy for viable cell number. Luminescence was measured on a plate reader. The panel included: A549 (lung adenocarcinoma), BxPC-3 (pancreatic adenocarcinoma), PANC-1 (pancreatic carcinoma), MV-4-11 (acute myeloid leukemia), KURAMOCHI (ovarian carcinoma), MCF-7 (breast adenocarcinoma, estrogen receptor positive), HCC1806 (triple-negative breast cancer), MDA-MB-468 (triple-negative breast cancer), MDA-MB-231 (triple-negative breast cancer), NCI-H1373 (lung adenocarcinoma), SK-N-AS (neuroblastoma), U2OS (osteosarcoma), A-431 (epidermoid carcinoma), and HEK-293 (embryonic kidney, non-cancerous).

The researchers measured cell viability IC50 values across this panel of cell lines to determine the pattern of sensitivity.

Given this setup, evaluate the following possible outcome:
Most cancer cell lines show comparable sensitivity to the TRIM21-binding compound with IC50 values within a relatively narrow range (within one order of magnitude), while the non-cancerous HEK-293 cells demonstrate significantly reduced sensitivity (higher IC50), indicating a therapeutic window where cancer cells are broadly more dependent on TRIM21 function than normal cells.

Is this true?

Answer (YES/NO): NO